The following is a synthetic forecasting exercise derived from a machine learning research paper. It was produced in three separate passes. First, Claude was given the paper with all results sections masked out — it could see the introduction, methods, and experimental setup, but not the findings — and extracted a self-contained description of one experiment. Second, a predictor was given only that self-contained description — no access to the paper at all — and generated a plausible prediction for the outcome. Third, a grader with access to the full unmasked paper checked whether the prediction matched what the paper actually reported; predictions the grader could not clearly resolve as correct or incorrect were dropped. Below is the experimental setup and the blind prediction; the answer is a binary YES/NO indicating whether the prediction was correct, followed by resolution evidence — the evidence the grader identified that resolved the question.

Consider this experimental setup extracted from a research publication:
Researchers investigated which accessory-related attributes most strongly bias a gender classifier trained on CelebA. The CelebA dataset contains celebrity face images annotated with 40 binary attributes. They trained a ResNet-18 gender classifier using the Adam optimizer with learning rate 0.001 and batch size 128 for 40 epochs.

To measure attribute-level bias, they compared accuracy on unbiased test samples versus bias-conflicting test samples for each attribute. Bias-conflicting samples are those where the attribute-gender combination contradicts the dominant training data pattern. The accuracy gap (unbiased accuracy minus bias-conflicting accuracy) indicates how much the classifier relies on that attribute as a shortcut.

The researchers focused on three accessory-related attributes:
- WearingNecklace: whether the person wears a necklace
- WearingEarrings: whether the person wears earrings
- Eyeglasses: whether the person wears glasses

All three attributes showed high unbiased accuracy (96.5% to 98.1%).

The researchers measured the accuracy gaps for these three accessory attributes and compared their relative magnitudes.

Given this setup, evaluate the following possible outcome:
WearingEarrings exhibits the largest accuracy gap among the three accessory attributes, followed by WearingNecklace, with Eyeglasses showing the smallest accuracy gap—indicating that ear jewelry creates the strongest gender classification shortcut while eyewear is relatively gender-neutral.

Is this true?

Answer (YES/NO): NO